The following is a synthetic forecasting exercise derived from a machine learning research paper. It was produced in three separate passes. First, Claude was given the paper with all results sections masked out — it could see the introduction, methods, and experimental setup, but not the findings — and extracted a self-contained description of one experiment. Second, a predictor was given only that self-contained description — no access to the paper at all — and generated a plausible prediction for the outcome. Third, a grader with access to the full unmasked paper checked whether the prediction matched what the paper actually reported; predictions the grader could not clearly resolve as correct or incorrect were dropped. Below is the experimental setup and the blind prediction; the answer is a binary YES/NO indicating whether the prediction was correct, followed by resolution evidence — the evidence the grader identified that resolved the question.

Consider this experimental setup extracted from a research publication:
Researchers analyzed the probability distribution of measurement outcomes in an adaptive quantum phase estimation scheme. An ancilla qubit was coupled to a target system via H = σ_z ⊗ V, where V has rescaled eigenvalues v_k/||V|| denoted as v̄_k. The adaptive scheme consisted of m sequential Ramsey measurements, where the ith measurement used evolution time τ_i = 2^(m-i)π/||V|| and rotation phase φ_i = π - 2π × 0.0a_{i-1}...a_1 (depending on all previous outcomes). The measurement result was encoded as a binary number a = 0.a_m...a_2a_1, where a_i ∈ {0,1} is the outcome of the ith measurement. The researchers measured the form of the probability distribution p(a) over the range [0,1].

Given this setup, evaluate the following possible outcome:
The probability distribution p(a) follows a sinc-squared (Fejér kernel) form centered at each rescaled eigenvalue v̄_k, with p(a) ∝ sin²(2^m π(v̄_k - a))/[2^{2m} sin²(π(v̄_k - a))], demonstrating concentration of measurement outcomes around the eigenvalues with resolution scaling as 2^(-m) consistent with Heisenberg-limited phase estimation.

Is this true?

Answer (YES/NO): YES